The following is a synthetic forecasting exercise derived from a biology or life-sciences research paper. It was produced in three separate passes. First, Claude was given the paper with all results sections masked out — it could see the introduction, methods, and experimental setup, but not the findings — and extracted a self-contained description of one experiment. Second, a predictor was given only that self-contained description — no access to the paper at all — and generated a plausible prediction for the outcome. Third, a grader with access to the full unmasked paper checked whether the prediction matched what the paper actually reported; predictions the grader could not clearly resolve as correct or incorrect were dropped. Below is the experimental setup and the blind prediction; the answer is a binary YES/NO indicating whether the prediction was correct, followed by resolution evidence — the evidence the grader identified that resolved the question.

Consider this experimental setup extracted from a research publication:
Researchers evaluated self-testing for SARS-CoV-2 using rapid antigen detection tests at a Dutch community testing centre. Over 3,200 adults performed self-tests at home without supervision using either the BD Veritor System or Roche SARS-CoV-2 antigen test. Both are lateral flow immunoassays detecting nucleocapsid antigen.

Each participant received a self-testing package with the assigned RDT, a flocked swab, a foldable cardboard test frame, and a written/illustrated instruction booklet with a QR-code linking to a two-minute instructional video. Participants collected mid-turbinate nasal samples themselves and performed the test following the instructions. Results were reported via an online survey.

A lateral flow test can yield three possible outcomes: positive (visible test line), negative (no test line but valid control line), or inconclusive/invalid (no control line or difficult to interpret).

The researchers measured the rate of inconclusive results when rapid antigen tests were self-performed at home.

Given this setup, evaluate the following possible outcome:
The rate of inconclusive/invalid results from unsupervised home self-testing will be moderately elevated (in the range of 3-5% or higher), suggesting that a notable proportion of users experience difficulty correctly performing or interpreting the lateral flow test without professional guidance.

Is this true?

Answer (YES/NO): NO